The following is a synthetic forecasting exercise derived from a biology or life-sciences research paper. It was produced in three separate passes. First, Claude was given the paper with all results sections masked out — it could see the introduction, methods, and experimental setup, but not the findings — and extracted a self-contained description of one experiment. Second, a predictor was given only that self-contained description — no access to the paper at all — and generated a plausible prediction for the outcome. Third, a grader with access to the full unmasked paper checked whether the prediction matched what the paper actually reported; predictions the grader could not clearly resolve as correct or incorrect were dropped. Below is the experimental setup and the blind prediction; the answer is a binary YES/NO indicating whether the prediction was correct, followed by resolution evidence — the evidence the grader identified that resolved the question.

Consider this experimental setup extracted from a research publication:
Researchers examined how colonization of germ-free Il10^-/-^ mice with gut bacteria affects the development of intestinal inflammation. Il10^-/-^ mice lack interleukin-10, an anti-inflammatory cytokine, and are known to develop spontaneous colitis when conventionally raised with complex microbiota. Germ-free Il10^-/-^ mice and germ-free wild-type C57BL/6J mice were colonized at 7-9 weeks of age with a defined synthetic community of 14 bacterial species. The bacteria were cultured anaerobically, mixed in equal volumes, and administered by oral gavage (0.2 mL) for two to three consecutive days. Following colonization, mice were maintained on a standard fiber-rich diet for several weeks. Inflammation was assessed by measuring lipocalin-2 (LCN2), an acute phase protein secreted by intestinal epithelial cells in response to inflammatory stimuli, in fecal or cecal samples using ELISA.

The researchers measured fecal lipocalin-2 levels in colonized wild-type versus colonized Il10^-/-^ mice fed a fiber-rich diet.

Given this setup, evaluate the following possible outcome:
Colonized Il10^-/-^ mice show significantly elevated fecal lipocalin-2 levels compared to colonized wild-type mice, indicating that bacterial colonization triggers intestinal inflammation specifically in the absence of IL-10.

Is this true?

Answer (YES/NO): NO